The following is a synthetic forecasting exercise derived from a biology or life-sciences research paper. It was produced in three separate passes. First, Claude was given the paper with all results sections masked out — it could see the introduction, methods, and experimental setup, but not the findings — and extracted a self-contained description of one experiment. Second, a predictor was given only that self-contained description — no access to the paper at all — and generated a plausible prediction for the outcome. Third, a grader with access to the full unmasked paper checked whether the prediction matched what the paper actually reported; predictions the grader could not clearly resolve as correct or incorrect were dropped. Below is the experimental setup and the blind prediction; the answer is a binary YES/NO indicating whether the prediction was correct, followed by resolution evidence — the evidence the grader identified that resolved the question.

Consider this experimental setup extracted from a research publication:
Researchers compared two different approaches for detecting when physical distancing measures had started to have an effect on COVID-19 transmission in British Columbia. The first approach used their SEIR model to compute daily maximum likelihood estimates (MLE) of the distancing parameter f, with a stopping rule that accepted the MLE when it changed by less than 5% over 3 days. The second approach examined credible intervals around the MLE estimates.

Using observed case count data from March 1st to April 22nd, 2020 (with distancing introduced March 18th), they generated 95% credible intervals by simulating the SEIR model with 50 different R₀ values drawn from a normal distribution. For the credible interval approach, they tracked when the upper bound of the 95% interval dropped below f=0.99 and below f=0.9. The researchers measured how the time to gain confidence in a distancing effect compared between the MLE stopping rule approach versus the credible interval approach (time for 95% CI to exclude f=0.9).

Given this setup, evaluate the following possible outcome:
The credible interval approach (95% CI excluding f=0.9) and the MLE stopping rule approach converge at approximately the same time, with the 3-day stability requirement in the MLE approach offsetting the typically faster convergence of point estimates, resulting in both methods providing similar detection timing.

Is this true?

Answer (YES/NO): NO